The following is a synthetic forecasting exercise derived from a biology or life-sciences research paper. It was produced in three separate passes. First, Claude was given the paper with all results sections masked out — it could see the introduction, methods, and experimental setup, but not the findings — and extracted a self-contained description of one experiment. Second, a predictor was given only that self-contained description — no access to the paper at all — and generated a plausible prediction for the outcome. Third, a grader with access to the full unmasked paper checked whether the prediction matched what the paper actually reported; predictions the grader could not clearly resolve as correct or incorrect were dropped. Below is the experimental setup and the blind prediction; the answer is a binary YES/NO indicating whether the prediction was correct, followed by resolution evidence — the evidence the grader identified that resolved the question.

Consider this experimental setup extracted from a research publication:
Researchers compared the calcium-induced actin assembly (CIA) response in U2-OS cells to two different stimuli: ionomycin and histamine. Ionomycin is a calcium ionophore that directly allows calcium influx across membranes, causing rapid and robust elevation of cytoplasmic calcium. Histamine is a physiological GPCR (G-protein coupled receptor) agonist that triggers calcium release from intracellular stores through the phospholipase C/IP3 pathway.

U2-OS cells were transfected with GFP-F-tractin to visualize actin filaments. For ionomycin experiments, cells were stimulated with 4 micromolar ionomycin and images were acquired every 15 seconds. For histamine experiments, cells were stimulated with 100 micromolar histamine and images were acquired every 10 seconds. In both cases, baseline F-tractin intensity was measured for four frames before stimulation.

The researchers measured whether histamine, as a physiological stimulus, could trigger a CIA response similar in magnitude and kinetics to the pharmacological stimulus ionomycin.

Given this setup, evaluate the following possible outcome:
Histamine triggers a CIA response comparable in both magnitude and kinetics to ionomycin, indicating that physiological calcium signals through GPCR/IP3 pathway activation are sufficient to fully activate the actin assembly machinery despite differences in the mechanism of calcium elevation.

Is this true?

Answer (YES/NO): NO